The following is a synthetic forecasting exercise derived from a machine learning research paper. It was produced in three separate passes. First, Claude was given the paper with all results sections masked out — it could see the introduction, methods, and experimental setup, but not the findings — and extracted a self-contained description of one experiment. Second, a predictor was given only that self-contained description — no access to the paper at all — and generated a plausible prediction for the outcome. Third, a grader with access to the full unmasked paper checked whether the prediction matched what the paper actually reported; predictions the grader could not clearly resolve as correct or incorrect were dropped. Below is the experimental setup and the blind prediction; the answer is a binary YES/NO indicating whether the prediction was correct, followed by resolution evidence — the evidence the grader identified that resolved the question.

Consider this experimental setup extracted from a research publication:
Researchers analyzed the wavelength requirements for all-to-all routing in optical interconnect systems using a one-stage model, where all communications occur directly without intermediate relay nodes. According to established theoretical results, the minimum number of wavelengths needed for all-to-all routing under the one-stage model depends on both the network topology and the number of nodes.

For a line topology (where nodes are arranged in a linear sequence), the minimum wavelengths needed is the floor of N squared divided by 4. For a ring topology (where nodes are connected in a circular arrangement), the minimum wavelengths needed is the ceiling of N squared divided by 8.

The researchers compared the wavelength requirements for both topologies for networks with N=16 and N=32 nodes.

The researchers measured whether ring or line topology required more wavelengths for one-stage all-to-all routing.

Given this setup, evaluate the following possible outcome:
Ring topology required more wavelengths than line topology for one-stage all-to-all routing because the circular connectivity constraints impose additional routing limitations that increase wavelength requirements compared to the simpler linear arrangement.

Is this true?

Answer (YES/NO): NO